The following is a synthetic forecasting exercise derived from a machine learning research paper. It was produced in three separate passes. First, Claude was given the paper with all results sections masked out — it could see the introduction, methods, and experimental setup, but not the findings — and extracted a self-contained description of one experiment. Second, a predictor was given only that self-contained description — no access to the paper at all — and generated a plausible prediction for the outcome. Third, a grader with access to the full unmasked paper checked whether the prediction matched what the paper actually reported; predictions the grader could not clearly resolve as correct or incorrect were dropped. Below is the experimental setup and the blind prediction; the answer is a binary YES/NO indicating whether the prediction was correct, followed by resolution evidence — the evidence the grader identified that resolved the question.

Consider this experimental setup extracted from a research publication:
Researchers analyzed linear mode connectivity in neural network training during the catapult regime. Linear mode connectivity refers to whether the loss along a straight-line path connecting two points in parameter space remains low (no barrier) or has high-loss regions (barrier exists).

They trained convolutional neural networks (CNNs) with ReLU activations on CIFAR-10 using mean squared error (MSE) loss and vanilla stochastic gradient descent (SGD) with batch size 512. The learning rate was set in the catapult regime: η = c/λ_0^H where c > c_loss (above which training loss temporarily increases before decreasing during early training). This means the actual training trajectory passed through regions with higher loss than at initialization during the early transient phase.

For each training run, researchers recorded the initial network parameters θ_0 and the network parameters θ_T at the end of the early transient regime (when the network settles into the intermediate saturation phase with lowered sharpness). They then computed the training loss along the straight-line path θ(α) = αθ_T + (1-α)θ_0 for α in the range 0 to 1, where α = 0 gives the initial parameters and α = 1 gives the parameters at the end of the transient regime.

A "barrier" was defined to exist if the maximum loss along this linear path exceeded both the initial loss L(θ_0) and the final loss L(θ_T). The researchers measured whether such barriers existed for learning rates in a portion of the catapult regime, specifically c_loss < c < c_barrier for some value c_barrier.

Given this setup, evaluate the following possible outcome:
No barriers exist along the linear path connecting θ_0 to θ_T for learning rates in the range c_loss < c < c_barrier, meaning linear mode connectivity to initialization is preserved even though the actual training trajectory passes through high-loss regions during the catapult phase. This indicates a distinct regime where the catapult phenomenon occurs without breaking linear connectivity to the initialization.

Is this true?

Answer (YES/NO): YES